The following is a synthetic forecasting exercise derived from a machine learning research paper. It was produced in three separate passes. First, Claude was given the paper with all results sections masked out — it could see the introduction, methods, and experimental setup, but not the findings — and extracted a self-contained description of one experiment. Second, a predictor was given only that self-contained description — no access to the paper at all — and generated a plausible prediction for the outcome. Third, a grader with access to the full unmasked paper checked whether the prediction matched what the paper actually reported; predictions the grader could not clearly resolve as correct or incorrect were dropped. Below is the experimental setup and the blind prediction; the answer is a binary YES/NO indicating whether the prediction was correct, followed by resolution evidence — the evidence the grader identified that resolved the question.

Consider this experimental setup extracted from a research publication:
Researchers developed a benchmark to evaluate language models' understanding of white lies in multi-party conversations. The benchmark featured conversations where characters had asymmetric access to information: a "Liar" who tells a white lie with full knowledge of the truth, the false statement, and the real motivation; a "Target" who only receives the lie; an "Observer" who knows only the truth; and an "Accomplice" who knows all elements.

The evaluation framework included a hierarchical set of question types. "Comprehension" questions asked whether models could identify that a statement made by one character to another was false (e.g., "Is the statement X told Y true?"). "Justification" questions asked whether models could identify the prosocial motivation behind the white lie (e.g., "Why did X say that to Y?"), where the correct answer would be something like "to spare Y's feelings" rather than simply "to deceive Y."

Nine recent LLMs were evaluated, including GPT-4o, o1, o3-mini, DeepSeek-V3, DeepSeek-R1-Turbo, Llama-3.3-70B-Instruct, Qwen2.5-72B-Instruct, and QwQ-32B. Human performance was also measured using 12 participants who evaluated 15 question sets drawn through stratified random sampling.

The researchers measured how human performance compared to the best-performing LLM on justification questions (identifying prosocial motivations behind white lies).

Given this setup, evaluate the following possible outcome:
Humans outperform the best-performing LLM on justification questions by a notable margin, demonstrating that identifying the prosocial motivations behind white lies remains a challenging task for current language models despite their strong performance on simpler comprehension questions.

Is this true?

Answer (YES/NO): YES